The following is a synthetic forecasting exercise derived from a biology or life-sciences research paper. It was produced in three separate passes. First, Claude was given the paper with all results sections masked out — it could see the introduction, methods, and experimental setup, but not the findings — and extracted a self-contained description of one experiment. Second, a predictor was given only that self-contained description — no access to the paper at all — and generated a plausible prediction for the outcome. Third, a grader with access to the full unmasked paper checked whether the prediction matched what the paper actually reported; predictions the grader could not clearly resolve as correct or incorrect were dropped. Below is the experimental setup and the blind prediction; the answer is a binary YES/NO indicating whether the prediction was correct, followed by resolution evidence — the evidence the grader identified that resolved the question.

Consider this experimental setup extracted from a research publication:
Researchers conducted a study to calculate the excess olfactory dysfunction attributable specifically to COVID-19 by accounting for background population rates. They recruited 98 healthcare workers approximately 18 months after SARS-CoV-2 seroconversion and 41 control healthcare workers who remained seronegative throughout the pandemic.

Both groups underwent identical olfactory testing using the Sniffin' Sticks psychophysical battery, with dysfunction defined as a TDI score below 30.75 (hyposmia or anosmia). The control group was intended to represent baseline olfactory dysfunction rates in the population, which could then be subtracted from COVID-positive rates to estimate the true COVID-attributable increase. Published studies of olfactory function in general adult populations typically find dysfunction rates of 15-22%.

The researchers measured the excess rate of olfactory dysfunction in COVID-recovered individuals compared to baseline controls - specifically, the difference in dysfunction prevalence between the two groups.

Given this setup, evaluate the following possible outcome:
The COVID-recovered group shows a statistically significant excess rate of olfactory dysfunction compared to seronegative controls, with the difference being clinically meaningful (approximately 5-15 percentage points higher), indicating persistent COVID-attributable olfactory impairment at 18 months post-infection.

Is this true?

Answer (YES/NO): NO